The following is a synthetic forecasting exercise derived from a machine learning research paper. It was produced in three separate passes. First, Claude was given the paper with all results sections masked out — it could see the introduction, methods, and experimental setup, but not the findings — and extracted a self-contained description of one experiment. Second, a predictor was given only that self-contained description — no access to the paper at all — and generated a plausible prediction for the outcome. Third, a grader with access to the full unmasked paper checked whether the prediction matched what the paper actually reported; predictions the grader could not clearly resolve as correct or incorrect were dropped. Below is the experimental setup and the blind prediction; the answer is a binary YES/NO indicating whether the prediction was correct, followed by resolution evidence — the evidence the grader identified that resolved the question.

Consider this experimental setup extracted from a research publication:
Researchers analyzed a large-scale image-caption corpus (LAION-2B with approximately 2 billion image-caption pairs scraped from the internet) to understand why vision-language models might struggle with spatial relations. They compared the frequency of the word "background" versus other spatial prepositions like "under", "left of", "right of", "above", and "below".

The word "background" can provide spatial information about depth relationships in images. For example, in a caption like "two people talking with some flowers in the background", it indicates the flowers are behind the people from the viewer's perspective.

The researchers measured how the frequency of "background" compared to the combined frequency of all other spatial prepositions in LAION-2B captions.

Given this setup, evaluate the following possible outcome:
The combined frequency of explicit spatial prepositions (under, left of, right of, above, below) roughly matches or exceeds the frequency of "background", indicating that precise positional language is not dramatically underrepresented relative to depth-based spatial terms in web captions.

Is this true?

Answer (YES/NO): NO